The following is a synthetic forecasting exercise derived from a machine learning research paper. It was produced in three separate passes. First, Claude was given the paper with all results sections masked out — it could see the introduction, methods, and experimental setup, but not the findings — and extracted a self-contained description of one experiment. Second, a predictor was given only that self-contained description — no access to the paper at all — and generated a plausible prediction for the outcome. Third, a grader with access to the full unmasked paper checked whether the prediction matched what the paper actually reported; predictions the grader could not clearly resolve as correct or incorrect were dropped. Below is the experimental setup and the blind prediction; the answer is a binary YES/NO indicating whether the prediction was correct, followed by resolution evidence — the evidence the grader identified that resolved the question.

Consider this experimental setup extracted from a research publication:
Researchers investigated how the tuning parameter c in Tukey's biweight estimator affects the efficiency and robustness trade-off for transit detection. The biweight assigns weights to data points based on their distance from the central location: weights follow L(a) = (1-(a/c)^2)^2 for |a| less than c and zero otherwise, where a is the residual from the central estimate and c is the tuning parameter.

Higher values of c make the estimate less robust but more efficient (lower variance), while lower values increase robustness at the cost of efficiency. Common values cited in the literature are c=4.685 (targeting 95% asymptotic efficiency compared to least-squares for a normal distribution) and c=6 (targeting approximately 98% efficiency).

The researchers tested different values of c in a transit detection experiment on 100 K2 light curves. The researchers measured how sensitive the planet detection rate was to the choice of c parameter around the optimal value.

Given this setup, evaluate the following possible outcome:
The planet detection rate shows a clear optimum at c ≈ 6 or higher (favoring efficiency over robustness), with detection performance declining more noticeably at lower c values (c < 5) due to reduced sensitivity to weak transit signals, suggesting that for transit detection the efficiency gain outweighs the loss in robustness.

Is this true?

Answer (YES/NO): NO